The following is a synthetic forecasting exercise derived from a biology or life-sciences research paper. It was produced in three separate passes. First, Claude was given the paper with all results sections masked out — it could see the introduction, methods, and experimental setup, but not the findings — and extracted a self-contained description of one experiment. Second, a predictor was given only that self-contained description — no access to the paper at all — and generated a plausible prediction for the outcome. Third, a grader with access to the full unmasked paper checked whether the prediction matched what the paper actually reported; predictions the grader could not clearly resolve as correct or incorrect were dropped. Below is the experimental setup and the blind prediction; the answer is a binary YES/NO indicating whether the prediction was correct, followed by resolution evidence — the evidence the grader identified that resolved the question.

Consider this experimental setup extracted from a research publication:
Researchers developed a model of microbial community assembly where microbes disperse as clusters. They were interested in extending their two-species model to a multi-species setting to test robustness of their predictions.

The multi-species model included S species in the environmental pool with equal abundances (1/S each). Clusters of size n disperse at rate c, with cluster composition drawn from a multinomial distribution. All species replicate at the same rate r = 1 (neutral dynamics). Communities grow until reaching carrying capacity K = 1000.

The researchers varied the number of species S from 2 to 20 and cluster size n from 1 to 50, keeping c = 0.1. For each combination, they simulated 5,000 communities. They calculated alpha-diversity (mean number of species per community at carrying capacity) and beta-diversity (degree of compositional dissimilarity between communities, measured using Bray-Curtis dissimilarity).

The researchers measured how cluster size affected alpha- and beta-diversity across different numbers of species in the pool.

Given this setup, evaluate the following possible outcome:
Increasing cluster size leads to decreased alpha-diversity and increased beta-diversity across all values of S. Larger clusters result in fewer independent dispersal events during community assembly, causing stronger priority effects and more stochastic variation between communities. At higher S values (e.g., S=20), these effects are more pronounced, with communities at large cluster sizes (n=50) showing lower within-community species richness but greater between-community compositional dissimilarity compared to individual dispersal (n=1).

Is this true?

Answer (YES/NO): NO